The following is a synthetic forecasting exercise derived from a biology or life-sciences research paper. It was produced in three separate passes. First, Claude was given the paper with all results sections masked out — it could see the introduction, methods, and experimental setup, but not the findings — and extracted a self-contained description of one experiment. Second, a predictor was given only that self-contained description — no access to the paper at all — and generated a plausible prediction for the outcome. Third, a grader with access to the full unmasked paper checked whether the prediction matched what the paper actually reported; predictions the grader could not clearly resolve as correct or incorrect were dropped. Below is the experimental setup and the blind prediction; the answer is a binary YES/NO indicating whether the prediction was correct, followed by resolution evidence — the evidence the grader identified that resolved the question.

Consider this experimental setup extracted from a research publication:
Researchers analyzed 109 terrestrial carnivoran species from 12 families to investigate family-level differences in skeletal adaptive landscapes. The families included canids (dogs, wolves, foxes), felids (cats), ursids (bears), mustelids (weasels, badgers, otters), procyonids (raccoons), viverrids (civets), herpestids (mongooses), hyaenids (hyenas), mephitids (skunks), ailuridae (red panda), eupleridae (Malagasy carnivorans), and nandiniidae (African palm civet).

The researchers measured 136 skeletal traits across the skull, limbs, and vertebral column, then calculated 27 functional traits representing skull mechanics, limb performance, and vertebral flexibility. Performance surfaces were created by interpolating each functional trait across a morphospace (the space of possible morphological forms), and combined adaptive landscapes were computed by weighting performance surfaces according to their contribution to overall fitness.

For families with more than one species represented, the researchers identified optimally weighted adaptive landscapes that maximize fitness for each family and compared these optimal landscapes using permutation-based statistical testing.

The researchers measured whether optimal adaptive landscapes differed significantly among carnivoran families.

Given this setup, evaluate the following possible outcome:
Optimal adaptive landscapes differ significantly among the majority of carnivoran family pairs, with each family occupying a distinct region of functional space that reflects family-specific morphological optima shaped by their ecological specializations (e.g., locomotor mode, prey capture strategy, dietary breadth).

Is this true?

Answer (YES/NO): NO